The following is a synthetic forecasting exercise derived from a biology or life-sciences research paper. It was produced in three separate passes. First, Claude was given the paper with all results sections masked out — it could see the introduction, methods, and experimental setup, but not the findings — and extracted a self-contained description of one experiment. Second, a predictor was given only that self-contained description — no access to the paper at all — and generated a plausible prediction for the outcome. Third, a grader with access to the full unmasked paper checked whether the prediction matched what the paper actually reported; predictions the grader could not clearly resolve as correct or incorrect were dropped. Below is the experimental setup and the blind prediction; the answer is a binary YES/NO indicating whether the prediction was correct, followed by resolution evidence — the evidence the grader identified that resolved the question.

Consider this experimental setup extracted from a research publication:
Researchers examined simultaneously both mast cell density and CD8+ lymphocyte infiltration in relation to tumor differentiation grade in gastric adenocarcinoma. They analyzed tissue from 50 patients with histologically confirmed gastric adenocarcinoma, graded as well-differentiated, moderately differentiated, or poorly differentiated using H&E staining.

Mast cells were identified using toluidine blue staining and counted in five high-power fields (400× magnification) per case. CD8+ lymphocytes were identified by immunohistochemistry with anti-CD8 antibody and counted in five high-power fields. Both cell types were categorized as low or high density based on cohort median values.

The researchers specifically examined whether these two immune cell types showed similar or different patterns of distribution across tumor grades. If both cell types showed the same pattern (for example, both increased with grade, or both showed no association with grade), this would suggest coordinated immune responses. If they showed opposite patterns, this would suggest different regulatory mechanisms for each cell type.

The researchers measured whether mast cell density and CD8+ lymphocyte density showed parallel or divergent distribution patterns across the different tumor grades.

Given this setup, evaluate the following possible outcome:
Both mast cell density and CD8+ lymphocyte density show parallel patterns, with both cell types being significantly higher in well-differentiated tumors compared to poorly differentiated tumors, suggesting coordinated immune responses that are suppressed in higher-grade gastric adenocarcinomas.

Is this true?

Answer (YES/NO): NO